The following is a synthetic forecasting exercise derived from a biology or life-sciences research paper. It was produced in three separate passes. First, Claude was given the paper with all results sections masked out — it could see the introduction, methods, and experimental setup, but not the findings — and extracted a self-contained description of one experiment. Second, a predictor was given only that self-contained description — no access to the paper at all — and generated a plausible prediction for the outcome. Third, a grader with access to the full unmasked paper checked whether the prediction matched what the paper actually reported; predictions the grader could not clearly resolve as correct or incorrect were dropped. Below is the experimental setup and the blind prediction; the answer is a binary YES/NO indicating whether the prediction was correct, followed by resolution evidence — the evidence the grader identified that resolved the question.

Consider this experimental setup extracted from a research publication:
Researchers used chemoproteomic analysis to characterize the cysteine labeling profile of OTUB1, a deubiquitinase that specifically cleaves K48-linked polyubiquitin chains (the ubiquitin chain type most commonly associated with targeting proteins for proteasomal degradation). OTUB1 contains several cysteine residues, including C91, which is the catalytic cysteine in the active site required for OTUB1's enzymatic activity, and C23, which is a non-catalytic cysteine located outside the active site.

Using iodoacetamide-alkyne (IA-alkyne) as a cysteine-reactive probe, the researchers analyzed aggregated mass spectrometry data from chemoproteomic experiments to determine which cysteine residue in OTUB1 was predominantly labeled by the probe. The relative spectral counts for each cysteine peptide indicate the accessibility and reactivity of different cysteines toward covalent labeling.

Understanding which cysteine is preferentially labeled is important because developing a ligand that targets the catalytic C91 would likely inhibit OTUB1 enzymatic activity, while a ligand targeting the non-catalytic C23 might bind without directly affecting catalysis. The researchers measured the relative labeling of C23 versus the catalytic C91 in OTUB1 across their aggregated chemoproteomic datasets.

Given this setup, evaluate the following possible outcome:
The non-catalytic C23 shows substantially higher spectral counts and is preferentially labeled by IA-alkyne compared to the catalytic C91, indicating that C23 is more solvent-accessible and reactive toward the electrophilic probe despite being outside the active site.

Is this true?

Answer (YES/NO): YES